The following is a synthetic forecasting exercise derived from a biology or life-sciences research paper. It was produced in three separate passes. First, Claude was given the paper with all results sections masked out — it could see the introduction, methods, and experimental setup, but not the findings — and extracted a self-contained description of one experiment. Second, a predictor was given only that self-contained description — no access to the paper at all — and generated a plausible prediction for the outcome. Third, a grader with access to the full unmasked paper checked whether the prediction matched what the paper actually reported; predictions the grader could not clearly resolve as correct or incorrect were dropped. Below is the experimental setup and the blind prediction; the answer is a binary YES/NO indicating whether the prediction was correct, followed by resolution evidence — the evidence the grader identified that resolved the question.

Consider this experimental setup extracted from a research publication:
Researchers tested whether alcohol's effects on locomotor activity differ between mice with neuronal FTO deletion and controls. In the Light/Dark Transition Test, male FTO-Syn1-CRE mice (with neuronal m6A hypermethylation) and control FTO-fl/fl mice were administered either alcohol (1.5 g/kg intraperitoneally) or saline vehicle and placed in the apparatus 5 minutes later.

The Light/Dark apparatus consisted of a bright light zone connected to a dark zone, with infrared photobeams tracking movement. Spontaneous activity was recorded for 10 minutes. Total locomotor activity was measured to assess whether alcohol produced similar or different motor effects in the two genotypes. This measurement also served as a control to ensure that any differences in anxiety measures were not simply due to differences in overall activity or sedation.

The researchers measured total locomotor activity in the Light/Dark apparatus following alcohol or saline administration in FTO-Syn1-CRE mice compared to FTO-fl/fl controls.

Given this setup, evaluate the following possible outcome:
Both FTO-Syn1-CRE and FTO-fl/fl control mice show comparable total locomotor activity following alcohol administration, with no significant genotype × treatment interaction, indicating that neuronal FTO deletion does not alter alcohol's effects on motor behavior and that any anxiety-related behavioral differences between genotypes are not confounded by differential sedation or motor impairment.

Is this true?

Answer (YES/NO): NO